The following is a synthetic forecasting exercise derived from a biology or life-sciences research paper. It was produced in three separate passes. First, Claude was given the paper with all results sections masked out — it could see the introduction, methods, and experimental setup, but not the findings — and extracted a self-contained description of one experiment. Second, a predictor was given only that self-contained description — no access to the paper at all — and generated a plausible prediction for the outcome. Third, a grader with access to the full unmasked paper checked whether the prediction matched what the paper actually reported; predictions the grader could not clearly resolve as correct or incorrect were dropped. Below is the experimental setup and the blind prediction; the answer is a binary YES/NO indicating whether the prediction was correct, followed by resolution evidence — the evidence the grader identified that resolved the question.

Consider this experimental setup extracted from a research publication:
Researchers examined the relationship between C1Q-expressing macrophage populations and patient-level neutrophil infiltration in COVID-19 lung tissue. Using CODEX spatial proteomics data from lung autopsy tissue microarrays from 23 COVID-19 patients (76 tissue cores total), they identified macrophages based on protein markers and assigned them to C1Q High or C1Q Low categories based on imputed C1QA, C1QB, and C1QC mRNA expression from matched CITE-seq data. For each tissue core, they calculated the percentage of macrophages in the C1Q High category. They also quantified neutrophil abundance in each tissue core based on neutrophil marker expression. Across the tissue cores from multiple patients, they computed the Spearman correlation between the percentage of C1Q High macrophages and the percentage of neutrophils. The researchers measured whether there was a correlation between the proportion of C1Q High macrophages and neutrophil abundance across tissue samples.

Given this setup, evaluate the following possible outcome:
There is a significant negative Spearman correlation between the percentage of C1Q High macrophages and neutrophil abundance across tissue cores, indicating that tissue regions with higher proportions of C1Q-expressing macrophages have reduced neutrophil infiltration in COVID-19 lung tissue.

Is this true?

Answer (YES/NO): YES